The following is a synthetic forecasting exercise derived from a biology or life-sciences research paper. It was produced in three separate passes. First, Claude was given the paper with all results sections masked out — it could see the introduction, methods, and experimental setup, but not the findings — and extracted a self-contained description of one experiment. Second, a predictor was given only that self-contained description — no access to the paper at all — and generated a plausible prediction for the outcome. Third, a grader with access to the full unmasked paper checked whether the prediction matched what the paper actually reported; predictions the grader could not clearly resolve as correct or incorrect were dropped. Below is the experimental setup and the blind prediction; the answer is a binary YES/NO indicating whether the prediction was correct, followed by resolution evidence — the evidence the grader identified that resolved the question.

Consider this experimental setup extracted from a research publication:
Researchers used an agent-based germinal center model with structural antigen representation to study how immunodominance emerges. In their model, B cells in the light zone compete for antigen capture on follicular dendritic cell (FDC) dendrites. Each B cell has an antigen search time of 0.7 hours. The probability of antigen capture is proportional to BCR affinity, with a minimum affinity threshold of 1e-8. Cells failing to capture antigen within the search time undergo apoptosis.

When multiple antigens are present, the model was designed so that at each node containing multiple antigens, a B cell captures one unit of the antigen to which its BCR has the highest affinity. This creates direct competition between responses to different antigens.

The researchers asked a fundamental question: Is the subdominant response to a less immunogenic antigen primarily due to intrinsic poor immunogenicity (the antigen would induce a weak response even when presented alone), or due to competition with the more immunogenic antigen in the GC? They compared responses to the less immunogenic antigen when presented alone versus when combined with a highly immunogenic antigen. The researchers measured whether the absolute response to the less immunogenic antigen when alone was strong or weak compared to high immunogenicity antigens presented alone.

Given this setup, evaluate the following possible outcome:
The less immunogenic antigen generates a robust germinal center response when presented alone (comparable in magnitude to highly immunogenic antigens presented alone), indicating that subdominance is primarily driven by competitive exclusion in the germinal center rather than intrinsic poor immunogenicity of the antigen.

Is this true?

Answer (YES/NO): NO